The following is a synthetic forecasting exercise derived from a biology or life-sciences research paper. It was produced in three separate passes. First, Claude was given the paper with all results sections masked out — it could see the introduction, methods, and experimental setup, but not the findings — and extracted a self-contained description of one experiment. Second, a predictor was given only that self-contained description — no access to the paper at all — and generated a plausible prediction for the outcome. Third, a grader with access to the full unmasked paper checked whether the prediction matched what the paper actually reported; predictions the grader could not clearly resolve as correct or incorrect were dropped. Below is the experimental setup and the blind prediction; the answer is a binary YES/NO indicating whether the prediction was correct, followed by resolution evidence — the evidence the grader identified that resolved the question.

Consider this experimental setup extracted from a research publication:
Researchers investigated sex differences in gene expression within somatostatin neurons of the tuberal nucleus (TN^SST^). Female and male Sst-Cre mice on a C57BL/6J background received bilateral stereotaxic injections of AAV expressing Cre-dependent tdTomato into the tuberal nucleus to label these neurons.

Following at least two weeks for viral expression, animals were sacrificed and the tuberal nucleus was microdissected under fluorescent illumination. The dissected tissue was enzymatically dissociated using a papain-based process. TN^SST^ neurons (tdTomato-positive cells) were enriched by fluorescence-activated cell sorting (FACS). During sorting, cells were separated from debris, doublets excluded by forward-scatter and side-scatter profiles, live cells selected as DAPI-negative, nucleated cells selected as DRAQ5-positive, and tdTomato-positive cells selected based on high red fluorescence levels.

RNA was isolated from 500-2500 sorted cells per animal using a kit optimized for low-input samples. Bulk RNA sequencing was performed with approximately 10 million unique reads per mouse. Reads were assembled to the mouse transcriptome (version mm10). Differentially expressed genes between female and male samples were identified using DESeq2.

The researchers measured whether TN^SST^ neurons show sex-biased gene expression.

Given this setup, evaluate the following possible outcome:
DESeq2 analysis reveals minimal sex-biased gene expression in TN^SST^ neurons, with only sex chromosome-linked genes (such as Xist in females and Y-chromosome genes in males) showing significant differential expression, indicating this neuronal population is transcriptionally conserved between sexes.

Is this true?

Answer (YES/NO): NO